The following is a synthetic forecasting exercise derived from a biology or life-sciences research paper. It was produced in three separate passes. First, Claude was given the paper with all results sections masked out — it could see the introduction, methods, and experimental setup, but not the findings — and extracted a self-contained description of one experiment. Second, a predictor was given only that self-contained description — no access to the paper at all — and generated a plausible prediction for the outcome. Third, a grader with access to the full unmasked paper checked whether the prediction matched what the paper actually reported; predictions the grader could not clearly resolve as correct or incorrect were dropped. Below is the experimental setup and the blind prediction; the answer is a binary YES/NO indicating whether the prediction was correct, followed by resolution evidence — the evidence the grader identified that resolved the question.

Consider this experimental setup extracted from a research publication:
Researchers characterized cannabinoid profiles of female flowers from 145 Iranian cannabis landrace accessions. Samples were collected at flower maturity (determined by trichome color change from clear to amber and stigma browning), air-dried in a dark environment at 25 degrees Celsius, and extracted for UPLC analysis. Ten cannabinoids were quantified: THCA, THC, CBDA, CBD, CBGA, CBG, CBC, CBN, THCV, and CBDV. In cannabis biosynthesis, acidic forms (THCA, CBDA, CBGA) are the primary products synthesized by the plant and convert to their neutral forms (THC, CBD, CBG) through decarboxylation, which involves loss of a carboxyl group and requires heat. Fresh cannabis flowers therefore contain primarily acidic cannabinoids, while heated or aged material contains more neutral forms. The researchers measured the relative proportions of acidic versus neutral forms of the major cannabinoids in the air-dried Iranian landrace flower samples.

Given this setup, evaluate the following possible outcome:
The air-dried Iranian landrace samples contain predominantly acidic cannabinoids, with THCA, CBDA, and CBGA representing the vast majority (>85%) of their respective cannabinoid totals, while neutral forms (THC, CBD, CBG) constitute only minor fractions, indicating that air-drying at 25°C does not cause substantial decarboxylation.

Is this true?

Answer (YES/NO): YES